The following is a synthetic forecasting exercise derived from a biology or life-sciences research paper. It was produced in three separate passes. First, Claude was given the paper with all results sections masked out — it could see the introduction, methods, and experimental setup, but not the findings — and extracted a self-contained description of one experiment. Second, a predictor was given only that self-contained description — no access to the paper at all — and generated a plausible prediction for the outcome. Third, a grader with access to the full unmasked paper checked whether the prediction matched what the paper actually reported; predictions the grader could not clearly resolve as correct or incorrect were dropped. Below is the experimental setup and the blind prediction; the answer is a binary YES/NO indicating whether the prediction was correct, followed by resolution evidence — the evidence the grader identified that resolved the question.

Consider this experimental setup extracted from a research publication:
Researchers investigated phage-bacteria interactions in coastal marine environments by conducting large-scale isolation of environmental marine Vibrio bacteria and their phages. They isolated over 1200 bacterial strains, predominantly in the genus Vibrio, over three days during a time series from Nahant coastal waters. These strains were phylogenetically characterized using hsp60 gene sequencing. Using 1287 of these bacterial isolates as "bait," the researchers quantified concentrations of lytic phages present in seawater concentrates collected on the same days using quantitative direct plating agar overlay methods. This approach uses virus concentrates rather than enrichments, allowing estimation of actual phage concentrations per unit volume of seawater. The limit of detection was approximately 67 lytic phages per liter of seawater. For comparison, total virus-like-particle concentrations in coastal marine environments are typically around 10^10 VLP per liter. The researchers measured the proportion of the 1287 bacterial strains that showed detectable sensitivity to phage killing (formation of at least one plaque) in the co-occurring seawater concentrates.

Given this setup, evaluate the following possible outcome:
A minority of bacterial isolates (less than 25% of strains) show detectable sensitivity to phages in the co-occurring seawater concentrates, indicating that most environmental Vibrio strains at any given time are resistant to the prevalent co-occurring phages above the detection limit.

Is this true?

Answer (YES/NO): YES